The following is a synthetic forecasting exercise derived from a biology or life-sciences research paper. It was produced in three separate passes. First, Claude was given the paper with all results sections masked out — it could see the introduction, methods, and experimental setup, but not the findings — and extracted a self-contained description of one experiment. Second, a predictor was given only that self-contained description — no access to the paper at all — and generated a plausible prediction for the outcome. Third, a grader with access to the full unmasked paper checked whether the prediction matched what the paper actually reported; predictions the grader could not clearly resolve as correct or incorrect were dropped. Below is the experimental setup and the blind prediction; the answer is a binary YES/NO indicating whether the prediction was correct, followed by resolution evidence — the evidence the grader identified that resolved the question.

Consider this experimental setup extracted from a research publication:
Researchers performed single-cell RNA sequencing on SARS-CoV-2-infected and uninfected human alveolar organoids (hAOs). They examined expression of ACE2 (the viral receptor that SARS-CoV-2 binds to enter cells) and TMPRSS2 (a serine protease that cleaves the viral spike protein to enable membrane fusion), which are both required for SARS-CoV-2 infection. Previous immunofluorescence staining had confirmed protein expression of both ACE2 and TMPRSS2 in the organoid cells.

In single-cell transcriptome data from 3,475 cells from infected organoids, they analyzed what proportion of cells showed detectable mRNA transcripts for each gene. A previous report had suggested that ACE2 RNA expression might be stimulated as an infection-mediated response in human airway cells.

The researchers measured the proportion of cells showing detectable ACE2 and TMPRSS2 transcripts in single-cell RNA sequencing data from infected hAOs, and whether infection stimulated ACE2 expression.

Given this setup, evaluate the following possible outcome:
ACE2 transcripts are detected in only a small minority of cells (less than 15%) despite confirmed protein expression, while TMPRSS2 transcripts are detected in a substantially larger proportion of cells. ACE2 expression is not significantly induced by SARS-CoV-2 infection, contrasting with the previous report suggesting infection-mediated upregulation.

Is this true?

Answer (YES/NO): YES